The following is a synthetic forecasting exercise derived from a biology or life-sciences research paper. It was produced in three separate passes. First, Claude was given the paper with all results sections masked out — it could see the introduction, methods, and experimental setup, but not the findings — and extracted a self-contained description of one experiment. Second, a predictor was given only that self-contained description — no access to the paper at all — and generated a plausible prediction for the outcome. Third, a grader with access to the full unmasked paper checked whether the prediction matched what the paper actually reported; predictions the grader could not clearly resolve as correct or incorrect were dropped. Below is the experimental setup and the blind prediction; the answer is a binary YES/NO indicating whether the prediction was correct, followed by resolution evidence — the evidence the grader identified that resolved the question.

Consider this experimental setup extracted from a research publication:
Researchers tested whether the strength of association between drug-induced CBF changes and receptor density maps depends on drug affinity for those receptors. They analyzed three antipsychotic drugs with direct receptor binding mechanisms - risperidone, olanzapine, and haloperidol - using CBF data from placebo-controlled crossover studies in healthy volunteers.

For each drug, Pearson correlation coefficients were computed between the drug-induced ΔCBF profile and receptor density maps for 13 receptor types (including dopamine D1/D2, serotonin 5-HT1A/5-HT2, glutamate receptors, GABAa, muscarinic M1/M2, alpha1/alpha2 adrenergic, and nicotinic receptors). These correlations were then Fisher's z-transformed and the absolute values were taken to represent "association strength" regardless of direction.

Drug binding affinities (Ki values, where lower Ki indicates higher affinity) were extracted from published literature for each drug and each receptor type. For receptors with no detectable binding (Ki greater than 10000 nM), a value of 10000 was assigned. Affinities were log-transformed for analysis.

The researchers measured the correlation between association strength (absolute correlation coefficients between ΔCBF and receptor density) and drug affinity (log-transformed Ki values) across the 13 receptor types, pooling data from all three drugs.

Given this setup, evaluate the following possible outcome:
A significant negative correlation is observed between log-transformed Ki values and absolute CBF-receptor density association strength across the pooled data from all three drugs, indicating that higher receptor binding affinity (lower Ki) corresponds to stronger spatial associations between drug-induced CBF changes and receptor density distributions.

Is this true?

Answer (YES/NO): YES